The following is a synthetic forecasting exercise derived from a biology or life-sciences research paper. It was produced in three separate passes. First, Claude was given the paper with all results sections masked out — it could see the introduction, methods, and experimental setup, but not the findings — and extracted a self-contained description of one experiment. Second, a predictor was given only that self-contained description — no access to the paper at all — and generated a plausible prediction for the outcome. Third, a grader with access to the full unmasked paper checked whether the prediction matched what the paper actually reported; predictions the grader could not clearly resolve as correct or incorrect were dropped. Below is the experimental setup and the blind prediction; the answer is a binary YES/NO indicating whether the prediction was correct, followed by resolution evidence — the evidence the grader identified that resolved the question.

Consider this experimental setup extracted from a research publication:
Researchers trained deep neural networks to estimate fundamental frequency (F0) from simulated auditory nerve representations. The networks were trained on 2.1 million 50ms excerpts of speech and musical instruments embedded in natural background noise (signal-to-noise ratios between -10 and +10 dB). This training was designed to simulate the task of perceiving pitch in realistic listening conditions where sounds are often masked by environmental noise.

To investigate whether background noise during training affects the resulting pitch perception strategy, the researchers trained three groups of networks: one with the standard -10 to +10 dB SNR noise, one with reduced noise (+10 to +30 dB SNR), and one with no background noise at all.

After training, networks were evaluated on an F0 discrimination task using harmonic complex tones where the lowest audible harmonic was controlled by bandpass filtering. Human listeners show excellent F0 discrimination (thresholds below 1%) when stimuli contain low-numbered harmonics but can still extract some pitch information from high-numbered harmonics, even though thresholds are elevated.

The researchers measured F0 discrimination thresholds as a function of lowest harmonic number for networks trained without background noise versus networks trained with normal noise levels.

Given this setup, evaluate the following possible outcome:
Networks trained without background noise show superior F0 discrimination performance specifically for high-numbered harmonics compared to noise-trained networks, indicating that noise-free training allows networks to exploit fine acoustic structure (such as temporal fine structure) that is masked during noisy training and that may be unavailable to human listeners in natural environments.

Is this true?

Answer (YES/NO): NO